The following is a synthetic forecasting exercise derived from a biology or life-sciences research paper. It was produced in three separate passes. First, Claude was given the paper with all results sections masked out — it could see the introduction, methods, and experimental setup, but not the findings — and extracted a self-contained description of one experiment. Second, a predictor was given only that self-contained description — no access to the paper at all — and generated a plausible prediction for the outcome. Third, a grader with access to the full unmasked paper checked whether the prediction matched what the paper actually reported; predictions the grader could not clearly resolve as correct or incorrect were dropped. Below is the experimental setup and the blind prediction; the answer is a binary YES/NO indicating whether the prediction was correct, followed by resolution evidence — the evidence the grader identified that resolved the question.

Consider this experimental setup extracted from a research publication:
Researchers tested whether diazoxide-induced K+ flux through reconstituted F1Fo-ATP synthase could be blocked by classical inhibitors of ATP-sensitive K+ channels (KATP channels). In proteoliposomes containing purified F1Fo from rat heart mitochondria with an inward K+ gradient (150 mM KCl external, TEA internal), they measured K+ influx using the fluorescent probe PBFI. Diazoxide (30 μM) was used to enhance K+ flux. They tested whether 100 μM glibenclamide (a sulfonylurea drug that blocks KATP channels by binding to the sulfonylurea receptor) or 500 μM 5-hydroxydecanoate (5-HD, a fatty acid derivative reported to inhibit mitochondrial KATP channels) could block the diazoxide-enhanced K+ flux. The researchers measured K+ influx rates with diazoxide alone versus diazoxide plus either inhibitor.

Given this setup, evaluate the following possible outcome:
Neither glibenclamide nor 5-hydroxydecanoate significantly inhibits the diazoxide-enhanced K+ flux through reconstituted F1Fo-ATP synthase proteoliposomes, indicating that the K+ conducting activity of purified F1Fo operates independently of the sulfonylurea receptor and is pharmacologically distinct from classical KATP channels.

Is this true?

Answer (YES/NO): NO